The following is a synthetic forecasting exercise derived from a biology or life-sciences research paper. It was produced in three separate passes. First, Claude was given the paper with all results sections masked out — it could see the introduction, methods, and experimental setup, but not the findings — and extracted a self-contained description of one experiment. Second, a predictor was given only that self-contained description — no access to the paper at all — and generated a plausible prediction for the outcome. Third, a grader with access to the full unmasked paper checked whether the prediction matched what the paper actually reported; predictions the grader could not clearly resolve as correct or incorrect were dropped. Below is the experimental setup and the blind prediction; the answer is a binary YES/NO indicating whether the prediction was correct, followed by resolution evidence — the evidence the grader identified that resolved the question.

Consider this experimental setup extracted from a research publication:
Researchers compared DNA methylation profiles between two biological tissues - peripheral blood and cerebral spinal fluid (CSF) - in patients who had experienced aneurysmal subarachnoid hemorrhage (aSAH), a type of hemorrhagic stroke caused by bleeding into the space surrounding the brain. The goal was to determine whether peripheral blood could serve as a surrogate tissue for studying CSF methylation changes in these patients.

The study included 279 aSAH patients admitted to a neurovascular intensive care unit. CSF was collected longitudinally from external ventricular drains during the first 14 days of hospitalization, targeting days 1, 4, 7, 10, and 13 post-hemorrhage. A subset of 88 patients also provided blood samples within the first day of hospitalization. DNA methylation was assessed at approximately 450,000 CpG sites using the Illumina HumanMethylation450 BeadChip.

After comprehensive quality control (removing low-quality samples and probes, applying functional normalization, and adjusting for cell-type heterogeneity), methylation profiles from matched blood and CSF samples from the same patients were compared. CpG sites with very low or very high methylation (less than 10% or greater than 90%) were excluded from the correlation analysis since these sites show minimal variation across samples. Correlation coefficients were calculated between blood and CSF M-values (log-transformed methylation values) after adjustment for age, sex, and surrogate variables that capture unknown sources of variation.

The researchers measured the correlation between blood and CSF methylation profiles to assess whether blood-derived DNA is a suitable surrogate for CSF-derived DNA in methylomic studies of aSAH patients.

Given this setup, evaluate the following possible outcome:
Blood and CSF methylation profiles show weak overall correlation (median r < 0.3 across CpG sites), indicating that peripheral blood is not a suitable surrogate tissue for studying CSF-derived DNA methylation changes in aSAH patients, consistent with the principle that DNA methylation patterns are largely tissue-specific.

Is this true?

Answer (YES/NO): YES